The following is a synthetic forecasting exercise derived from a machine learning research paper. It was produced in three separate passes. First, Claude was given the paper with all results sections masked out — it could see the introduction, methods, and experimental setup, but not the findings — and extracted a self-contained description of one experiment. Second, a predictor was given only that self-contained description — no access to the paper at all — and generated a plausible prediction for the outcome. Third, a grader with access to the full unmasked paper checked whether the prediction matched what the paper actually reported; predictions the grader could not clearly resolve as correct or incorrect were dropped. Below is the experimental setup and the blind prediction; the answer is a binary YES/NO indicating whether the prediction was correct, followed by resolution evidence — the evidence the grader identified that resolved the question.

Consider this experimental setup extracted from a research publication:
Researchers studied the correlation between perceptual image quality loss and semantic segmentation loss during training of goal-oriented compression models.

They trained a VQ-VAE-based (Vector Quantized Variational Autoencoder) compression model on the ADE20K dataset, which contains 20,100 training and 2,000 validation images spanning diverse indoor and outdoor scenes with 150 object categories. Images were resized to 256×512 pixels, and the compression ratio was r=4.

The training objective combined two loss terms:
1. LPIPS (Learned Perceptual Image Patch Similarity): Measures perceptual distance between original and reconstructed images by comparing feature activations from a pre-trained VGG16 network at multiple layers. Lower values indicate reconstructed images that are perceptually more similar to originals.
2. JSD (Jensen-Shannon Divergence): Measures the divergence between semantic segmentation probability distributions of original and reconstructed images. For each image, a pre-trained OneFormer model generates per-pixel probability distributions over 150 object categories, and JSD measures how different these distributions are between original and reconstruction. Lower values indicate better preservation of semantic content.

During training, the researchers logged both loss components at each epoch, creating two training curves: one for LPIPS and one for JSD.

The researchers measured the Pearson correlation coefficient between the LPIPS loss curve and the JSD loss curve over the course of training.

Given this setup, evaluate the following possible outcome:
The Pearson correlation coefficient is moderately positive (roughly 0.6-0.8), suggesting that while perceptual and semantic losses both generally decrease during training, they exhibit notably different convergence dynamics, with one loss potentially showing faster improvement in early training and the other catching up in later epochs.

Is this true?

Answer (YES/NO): NO